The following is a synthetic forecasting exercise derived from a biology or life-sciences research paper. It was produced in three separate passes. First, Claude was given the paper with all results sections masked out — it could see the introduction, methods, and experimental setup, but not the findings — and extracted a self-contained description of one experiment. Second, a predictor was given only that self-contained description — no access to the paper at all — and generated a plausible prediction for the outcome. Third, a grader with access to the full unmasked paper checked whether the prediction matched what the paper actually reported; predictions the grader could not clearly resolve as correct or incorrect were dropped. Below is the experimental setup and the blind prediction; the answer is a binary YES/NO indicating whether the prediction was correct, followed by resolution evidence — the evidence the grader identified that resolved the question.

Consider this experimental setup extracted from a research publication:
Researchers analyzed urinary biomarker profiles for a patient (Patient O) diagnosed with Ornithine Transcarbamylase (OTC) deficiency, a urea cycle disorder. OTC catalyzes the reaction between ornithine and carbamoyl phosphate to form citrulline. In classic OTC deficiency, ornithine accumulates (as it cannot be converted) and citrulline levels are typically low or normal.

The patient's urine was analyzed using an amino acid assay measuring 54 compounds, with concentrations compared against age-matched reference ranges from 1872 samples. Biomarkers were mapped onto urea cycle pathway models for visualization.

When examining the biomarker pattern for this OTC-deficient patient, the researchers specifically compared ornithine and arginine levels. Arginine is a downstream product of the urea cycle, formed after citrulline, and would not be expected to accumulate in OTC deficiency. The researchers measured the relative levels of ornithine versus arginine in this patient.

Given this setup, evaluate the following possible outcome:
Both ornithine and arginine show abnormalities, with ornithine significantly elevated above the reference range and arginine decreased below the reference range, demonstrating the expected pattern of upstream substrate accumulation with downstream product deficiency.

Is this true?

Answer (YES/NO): NO